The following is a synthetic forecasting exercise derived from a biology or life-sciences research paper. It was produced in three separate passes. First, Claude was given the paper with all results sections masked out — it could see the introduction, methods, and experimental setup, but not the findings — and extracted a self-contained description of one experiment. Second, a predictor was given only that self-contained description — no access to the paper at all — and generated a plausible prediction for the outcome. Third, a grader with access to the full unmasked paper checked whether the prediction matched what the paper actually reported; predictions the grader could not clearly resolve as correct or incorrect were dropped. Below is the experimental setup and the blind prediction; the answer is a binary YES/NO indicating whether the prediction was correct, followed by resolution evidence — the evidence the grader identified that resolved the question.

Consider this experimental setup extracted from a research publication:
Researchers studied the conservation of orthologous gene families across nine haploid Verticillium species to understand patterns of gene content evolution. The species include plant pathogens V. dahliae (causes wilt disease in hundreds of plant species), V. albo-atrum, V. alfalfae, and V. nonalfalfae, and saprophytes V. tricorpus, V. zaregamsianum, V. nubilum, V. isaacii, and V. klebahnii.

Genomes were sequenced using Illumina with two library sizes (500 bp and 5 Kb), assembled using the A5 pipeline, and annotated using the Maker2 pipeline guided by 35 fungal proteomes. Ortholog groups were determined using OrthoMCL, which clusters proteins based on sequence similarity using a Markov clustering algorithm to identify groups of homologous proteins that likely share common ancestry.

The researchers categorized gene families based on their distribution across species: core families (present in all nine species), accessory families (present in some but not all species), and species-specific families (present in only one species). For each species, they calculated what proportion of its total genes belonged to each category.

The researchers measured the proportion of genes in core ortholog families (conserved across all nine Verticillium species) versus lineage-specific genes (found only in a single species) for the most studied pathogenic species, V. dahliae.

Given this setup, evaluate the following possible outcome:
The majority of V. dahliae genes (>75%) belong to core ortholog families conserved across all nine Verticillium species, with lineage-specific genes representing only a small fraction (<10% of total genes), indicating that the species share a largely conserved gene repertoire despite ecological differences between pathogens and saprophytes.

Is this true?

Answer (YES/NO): NO